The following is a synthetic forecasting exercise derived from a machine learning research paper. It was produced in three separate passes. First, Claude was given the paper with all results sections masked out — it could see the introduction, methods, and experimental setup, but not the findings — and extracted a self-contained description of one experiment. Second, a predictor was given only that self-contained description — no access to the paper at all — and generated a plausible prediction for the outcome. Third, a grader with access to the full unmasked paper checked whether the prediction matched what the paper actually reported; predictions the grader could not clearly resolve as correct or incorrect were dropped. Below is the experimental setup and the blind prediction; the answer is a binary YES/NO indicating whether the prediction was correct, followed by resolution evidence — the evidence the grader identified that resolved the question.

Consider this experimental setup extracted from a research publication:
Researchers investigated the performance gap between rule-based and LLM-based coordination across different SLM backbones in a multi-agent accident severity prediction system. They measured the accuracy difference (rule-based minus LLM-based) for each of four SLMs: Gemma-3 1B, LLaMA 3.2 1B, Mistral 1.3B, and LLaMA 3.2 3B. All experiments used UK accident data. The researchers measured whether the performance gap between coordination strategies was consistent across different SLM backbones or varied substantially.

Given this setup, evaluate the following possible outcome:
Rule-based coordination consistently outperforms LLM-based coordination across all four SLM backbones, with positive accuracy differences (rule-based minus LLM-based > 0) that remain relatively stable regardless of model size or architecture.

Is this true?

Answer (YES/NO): YES